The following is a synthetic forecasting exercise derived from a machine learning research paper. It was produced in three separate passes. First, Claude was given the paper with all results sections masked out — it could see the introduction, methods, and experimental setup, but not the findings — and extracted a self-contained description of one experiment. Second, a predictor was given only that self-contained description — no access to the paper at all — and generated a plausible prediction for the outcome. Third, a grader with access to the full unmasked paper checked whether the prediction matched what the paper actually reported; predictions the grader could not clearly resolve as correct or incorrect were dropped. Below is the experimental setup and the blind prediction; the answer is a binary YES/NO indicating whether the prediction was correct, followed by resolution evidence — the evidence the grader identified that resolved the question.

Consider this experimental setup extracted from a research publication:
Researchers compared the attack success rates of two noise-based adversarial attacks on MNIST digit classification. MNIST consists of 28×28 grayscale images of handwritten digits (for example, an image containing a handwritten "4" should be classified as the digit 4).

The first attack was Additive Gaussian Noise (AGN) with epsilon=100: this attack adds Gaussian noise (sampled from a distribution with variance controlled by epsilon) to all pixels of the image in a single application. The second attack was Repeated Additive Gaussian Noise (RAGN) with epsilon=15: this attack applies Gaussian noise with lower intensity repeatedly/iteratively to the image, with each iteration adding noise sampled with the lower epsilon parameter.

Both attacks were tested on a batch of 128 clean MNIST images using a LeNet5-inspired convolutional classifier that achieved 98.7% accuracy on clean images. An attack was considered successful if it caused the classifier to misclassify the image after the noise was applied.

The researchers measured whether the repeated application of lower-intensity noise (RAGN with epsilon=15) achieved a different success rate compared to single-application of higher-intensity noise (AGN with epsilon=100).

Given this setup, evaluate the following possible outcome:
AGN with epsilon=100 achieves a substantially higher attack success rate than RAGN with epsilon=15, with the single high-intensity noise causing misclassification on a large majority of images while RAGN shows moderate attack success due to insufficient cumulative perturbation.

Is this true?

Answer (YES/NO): NO